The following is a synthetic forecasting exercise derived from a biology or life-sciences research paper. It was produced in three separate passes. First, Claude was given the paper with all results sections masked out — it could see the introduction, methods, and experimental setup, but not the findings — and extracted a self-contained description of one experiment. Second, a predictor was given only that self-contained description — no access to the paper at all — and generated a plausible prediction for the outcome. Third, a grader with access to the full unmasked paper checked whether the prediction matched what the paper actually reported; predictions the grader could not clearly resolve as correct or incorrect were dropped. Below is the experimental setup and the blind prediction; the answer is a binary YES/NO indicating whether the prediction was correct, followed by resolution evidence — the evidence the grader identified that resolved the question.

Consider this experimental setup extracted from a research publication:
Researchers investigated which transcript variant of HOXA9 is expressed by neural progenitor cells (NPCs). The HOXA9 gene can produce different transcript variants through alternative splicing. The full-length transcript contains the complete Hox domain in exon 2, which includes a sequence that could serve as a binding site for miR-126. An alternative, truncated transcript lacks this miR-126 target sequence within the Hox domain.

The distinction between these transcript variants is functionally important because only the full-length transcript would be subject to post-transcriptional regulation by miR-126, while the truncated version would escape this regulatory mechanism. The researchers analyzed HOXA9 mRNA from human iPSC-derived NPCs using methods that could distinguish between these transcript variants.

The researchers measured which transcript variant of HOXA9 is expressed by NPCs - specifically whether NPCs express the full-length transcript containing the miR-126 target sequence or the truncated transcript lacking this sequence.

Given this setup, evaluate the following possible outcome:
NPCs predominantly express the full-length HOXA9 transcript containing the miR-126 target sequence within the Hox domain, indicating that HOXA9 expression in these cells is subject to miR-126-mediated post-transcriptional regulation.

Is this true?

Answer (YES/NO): YES